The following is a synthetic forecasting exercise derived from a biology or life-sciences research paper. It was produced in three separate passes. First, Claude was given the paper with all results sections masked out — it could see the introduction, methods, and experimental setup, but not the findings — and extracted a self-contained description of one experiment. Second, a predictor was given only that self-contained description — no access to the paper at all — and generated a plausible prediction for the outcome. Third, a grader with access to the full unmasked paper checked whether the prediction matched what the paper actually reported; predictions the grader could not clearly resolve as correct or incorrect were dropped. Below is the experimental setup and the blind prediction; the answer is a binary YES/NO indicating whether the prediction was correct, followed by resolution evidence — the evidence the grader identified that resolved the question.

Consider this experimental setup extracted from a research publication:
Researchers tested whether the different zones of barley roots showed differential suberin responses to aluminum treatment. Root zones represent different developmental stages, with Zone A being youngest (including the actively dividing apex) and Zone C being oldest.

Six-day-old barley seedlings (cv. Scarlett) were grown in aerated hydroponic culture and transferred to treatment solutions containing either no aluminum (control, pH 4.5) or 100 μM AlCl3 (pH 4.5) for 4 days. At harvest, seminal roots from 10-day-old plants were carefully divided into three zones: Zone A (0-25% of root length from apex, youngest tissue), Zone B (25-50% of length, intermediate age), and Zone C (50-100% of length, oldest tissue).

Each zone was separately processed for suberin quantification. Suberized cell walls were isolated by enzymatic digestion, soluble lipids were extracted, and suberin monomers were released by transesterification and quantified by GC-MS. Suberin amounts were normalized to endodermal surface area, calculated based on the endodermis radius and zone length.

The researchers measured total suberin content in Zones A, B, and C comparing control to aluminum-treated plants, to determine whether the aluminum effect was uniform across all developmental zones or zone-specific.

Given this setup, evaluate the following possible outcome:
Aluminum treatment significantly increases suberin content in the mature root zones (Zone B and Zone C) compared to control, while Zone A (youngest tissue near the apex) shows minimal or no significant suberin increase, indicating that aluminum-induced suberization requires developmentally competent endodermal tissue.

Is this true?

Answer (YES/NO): NO